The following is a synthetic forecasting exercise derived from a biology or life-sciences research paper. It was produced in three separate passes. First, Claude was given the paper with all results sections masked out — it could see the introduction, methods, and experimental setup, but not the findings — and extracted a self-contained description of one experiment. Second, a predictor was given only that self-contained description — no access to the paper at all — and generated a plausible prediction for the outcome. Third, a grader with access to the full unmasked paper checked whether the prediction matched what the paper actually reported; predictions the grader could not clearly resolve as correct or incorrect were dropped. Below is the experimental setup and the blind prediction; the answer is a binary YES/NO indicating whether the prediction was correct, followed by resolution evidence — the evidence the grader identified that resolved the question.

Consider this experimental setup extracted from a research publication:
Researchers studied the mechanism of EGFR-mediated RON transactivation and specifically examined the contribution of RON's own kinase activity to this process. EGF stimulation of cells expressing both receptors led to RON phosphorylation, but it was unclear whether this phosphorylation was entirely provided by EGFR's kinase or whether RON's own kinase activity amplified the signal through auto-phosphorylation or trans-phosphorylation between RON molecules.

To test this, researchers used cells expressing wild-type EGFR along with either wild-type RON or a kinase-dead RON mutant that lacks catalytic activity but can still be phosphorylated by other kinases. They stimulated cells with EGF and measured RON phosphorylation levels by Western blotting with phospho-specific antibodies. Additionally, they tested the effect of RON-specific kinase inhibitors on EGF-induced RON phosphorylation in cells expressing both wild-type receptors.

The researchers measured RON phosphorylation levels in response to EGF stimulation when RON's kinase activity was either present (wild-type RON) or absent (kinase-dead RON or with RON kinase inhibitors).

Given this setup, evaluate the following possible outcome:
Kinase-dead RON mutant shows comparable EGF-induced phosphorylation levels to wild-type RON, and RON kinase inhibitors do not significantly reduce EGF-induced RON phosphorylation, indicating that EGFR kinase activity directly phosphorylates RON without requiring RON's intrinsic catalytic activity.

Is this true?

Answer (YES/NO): NO